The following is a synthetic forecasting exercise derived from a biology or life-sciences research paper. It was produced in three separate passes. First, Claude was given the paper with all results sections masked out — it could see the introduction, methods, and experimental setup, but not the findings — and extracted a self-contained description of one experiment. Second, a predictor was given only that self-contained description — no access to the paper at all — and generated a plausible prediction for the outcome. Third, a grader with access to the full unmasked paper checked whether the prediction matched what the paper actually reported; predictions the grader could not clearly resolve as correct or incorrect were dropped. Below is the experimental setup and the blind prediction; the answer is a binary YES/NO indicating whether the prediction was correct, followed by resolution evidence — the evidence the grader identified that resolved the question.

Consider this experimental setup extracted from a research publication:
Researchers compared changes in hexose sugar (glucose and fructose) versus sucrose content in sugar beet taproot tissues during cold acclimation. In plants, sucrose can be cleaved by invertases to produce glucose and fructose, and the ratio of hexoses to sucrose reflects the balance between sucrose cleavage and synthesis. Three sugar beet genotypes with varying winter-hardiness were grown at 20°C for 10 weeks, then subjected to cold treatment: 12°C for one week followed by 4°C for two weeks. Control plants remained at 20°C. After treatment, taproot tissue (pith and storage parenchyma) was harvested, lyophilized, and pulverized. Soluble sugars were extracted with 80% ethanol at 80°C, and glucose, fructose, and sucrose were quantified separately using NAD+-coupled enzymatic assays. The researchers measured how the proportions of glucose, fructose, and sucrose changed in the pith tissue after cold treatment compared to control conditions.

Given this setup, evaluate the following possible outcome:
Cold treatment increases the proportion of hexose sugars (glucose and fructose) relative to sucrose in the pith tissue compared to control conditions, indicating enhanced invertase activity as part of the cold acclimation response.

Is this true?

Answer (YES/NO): NO